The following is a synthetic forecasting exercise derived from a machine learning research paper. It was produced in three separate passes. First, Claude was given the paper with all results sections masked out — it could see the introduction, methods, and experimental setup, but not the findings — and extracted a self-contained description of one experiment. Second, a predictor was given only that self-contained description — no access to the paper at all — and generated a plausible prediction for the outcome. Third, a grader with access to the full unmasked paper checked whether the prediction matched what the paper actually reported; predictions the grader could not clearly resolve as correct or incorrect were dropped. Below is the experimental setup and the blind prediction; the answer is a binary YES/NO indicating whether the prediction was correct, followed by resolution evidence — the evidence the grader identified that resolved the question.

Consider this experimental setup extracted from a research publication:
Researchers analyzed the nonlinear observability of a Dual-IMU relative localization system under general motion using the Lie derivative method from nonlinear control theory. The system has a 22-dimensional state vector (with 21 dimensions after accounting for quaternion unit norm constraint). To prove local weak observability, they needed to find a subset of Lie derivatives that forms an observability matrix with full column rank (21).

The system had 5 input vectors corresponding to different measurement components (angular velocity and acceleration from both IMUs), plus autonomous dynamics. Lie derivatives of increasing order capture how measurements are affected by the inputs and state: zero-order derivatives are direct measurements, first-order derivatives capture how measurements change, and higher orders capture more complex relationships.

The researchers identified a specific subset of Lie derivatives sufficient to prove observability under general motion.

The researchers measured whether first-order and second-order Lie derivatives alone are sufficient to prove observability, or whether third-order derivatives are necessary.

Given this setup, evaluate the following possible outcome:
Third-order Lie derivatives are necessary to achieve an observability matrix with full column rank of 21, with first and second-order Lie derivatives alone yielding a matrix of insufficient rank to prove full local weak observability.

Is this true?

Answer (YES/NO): YES